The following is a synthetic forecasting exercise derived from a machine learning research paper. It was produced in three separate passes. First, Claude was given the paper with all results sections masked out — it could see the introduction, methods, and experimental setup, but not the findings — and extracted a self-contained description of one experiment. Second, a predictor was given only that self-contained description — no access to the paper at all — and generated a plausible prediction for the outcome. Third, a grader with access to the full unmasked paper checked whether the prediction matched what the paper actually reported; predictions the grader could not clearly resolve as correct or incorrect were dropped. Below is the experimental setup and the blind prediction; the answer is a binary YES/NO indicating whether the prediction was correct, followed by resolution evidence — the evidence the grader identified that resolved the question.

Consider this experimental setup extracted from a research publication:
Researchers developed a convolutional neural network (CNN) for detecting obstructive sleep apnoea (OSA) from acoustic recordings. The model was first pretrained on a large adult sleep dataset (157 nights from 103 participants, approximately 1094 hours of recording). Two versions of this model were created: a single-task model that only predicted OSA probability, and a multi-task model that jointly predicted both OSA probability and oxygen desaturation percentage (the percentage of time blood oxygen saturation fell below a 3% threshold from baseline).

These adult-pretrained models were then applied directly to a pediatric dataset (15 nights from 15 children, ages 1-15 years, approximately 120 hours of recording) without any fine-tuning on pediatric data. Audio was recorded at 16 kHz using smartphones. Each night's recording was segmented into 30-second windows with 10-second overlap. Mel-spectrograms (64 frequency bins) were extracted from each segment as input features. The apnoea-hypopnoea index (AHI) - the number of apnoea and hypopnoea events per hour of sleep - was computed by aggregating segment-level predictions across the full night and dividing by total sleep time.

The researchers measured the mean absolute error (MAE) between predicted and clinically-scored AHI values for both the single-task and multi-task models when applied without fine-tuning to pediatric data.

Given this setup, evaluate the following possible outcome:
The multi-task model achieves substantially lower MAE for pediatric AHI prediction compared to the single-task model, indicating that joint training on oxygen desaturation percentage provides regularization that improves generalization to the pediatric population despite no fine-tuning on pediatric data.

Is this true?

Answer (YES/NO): NO